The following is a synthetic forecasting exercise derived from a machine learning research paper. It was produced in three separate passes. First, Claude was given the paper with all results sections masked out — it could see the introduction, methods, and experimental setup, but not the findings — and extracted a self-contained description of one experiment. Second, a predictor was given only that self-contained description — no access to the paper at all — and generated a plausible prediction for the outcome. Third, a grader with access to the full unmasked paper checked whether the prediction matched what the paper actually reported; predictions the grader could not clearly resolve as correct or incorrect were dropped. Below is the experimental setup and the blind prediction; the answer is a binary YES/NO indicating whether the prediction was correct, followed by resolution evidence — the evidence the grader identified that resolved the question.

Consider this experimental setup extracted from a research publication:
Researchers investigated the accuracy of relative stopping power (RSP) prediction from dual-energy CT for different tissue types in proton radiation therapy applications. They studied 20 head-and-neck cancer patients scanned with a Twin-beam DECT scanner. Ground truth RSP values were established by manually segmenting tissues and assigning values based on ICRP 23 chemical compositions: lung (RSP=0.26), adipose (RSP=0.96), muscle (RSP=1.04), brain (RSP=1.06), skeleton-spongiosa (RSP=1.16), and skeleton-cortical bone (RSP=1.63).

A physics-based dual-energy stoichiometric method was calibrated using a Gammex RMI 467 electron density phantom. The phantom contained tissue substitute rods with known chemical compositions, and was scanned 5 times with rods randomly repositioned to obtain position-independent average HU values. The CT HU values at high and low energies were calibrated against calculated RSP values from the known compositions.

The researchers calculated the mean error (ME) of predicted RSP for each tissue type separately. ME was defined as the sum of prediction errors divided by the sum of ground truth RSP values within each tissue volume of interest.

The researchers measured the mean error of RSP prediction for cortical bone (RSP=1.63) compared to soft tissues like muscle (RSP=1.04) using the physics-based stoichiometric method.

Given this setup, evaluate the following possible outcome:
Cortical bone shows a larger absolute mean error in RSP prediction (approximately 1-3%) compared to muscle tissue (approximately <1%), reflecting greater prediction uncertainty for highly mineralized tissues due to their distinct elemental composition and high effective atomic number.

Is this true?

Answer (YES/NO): NO